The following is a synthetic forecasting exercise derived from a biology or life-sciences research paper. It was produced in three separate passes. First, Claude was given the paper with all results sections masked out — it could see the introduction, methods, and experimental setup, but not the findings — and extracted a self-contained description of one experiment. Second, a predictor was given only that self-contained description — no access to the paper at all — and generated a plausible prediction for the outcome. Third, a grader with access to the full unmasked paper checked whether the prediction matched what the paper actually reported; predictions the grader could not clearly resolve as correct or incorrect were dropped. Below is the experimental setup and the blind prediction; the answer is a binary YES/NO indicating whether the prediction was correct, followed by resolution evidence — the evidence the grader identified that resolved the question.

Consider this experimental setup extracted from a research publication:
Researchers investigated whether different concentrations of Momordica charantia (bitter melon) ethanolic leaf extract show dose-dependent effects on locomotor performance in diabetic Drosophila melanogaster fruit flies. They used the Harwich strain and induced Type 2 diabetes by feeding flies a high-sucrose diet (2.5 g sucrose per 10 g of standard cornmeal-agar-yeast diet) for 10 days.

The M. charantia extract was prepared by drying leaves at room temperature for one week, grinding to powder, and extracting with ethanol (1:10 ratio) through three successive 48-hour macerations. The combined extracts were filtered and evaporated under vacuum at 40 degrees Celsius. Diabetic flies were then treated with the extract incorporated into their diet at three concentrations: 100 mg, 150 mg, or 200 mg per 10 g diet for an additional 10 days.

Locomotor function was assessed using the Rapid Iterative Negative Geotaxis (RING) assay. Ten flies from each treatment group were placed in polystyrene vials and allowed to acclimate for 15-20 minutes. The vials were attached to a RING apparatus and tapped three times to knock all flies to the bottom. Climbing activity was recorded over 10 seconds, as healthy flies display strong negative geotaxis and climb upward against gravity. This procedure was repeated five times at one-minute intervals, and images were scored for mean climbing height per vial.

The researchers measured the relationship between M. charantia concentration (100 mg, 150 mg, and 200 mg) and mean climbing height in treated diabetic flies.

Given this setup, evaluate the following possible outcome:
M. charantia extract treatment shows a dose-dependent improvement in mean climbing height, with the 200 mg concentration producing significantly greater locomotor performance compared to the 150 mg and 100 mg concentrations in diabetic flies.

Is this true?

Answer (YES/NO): NO